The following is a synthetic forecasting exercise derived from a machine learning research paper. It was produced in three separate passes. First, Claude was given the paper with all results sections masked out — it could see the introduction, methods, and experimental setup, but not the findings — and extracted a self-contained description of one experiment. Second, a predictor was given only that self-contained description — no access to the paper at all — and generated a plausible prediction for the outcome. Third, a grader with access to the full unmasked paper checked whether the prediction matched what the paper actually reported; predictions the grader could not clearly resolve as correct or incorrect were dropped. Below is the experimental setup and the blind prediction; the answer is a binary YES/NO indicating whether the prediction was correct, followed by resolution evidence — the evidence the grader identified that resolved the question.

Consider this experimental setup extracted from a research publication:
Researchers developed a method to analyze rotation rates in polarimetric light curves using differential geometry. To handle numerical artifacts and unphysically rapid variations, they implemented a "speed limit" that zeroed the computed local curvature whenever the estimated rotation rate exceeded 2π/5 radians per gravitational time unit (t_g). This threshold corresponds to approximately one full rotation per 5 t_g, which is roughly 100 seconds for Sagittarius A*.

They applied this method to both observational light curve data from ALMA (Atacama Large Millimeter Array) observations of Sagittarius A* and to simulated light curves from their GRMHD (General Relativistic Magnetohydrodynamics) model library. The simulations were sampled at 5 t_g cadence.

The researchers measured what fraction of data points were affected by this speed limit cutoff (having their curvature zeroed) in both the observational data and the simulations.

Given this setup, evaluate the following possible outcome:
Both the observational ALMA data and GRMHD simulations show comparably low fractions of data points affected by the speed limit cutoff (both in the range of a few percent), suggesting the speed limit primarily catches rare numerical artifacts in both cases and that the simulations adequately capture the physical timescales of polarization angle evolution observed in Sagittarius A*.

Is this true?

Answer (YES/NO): NO